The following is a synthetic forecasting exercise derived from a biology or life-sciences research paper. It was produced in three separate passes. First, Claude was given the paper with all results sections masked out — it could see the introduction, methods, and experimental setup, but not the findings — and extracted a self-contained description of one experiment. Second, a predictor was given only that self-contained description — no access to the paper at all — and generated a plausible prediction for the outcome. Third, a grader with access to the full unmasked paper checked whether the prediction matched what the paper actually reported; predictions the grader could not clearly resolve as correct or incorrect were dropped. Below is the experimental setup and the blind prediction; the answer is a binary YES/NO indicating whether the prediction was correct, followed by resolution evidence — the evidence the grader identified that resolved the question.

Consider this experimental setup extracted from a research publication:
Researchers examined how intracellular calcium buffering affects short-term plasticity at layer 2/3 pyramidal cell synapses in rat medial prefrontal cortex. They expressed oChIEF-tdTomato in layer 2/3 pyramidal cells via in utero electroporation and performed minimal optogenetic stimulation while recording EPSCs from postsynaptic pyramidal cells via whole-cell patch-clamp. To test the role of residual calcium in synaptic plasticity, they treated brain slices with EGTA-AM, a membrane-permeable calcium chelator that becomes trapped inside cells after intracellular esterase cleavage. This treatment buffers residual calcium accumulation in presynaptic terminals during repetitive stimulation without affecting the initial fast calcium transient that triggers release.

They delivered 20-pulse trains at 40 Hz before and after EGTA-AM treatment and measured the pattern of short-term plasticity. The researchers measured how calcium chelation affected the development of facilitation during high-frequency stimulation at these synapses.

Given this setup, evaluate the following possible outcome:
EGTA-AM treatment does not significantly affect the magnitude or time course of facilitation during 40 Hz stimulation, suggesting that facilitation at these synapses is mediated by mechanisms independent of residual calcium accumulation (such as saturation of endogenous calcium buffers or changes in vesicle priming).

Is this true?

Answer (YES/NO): NO